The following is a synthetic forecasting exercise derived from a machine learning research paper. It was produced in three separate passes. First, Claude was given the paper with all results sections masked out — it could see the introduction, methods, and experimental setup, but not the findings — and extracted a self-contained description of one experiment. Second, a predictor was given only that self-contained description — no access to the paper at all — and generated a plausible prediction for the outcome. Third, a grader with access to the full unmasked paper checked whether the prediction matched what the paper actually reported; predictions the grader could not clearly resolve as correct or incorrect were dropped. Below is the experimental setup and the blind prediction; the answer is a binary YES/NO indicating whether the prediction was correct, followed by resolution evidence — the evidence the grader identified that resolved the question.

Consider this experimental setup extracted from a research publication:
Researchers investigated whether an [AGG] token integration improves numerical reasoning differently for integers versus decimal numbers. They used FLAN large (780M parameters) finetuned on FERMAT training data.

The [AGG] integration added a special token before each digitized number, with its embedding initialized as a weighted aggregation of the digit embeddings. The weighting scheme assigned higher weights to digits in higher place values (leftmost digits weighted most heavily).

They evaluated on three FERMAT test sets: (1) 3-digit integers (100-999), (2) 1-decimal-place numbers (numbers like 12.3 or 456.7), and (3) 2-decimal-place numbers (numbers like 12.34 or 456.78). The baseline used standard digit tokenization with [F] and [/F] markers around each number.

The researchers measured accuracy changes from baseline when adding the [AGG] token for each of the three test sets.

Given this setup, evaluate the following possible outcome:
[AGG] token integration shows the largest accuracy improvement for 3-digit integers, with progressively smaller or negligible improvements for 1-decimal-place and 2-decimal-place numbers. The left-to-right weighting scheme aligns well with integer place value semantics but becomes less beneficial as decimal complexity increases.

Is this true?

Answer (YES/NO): YES